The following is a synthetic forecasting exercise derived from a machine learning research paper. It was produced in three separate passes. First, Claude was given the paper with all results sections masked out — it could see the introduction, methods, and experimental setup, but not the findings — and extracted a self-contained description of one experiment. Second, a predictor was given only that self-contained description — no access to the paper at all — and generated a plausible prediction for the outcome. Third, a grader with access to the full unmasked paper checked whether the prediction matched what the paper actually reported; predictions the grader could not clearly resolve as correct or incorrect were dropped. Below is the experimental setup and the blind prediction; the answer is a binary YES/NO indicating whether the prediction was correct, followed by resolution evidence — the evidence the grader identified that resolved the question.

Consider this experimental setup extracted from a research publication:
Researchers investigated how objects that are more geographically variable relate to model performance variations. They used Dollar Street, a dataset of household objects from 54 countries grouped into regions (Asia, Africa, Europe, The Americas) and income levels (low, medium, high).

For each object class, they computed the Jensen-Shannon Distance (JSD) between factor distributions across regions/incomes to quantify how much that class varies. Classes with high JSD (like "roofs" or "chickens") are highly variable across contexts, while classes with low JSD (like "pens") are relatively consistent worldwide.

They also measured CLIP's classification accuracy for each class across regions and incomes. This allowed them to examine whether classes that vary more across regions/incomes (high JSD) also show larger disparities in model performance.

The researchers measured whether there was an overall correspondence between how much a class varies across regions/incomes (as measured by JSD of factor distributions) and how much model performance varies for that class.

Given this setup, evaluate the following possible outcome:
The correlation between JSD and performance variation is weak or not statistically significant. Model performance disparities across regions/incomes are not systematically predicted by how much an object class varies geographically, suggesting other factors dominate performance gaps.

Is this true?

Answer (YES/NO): NO